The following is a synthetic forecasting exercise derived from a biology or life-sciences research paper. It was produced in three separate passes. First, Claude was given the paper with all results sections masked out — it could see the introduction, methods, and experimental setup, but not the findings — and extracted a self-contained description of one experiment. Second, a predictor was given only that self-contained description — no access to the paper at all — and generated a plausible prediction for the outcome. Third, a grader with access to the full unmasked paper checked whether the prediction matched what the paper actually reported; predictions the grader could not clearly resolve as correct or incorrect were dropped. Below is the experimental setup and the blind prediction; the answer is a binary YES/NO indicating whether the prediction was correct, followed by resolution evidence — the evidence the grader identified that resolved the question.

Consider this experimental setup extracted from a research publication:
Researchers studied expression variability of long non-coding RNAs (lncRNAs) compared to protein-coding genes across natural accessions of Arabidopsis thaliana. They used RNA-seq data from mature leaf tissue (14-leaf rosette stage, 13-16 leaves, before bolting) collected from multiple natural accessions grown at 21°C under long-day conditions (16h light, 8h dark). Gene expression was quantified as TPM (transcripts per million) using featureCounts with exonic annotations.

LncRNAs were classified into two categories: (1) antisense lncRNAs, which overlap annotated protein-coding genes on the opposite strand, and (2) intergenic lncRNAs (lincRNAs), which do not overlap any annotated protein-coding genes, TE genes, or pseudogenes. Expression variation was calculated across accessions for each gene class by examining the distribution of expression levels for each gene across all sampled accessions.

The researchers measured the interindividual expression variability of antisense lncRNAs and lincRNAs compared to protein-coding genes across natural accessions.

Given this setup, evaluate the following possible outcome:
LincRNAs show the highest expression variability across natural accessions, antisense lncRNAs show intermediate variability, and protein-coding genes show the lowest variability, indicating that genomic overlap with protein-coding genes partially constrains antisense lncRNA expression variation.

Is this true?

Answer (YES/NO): YES